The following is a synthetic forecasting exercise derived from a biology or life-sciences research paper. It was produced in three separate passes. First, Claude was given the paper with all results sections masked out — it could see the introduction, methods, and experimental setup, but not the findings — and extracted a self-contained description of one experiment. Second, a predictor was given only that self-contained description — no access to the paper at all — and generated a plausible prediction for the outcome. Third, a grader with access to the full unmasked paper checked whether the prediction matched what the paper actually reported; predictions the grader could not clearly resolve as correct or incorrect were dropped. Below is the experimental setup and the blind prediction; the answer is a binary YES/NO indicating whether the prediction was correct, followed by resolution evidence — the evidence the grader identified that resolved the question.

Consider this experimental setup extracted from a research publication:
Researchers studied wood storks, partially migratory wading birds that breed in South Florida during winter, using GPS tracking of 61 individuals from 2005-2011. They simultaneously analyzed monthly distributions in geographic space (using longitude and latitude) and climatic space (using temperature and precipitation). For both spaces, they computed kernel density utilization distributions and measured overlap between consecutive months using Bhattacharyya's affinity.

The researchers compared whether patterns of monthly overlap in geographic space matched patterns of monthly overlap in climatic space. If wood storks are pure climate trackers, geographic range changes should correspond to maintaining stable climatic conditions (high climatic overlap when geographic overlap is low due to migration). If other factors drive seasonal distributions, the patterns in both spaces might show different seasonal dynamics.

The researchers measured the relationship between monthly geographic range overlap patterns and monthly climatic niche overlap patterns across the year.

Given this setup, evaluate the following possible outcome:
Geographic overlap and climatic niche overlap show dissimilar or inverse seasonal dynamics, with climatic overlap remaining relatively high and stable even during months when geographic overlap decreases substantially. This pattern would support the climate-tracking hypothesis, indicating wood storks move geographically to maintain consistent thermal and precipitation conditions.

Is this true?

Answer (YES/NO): NO